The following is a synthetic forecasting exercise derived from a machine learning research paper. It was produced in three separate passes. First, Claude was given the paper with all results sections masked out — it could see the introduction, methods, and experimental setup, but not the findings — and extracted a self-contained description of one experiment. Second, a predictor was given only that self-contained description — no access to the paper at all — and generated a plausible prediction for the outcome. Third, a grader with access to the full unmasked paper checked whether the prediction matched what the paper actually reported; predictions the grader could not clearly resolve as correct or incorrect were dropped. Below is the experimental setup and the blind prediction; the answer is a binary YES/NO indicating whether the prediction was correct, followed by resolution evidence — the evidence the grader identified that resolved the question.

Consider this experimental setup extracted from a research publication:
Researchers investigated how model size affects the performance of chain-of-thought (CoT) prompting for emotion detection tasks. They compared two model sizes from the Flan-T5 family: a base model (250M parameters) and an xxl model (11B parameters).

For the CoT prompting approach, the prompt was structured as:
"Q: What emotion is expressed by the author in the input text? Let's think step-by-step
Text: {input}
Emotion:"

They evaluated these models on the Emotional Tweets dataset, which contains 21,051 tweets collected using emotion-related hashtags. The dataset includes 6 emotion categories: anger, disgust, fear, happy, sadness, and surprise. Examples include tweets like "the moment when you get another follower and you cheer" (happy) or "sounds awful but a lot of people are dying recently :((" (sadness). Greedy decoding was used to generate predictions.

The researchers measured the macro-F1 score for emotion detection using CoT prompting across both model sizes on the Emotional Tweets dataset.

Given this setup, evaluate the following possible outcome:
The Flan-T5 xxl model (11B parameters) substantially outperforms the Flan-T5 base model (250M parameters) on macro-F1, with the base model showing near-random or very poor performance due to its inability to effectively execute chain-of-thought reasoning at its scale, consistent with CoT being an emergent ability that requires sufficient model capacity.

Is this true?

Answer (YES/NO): YES